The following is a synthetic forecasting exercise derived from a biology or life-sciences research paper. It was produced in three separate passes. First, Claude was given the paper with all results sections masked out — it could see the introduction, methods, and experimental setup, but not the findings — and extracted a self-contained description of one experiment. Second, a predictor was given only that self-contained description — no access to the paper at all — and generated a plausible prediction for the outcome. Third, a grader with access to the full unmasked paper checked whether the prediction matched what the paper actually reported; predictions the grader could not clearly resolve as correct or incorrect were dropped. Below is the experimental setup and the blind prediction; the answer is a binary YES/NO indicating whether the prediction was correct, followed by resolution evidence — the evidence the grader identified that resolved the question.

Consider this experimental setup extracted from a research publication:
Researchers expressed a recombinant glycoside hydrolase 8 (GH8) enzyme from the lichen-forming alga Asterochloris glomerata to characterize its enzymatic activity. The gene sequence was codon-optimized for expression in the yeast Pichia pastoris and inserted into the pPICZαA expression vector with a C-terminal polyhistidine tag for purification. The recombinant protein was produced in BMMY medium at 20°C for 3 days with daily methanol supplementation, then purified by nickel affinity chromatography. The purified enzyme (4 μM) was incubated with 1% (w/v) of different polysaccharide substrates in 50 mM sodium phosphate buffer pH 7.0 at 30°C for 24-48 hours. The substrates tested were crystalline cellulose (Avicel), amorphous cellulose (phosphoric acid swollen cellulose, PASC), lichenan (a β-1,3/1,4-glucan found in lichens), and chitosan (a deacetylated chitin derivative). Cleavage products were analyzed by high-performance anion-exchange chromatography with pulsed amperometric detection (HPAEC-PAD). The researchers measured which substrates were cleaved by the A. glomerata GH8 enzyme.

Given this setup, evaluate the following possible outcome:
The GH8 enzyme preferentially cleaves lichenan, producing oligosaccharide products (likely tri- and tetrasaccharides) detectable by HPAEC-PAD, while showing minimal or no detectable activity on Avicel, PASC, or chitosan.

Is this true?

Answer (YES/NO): YES